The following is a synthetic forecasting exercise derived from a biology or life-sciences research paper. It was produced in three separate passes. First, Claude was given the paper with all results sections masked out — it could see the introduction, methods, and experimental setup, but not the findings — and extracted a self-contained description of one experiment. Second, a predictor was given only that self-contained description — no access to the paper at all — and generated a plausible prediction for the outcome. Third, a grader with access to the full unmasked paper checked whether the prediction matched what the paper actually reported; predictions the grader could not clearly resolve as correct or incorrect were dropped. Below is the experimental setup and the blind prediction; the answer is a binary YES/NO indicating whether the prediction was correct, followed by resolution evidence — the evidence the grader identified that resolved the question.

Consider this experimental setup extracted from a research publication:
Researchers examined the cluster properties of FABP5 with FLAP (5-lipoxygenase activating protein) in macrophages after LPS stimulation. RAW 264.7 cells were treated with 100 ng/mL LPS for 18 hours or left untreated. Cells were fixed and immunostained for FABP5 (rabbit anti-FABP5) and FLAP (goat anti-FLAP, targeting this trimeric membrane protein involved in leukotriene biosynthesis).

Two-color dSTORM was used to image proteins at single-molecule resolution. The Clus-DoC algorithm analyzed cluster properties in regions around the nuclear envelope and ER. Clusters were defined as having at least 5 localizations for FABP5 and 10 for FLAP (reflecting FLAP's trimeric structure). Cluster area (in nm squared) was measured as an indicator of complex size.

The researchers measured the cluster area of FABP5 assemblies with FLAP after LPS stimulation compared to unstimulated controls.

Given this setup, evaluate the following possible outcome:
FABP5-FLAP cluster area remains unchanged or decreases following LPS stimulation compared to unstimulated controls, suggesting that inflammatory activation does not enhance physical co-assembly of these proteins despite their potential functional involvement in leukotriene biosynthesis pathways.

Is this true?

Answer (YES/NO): NO